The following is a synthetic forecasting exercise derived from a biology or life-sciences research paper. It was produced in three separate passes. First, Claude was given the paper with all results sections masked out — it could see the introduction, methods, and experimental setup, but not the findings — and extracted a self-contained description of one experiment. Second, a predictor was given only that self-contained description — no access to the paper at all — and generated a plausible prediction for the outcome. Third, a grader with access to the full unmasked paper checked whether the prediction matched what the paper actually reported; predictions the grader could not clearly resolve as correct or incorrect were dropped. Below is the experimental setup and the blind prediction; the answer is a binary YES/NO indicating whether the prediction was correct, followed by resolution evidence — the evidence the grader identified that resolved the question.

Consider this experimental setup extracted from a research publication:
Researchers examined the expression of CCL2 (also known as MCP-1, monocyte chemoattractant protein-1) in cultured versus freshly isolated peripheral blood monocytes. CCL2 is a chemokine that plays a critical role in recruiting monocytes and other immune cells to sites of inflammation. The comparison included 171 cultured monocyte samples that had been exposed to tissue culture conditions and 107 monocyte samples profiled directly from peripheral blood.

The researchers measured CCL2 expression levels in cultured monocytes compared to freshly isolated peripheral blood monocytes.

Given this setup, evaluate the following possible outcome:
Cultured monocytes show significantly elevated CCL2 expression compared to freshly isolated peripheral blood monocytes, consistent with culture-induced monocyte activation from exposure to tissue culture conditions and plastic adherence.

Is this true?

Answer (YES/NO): YES